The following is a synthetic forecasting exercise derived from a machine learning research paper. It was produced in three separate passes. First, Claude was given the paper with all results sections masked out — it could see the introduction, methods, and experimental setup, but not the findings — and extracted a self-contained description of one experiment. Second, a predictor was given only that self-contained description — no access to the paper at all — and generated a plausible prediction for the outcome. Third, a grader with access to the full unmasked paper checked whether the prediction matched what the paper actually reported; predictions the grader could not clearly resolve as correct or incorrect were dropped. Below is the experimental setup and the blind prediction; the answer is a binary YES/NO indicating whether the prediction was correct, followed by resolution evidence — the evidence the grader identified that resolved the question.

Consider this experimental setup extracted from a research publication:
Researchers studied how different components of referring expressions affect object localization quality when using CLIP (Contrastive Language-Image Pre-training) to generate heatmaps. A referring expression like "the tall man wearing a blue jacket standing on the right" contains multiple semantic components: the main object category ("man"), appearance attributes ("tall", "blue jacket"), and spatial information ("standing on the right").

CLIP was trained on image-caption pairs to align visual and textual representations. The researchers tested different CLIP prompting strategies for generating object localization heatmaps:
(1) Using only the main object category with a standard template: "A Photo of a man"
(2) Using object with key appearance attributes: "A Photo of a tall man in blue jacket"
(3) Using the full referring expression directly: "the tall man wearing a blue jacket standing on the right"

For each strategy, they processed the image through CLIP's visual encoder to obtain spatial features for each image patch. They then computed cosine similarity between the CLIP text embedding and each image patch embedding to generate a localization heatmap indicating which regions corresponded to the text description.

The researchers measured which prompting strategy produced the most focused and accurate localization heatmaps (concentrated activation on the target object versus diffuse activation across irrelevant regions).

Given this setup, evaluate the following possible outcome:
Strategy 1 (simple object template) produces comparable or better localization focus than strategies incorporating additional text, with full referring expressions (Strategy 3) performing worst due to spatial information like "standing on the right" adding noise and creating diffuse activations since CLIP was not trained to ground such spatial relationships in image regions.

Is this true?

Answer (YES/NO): NO